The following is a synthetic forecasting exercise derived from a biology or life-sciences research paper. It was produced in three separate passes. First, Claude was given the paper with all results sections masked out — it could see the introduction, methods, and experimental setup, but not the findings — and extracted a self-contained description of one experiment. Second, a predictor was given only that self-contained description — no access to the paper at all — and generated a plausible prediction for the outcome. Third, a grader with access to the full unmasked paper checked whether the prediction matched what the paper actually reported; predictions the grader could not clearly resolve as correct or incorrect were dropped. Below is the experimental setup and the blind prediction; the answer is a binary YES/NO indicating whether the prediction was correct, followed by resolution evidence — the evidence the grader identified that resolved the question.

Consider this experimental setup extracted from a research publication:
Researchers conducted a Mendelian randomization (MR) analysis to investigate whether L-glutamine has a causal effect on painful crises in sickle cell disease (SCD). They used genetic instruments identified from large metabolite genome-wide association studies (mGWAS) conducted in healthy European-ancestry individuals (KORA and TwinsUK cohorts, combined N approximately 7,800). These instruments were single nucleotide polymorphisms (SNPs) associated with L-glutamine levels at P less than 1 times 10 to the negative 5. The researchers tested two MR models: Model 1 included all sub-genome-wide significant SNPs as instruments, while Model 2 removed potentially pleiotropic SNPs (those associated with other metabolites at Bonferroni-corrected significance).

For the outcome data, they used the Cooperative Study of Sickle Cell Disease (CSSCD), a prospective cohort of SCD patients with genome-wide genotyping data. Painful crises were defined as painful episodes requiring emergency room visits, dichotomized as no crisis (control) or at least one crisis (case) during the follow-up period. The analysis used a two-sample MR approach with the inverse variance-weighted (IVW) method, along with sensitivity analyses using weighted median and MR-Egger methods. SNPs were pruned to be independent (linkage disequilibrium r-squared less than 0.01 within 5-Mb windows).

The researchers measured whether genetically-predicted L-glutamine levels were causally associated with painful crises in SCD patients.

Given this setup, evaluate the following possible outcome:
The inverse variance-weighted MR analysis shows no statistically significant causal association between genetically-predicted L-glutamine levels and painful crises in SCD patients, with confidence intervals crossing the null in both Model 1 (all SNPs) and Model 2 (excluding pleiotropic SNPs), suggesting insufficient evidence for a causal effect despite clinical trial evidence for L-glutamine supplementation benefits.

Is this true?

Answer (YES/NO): NO